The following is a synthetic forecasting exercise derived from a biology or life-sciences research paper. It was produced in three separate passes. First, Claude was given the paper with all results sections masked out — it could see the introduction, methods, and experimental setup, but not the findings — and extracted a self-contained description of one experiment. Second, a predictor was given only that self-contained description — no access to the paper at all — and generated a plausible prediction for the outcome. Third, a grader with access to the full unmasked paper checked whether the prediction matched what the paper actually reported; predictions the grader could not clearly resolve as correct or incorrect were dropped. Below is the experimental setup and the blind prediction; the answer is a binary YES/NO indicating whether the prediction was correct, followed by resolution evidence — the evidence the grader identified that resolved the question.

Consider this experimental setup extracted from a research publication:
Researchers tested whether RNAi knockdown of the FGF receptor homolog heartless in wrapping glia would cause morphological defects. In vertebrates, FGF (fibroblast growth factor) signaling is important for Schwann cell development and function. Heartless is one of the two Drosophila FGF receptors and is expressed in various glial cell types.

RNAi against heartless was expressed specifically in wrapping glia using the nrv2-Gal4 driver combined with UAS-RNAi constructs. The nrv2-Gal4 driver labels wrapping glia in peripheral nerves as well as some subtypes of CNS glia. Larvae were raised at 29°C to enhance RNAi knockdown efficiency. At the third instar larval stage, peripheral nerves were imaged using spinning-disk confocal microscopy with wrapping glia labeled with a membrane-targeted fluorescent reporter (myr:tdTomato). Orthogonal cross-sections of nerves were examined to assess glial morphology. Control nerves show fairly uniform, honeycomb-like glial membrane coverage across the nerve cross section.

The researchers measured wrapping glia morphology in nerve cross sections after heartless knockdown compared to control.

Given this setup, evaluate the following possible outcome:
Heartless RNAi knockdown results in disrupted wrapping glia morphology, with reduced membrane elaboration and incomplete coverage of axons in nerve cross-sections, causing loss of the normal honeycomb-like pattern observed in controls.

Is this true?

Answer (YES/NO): YES